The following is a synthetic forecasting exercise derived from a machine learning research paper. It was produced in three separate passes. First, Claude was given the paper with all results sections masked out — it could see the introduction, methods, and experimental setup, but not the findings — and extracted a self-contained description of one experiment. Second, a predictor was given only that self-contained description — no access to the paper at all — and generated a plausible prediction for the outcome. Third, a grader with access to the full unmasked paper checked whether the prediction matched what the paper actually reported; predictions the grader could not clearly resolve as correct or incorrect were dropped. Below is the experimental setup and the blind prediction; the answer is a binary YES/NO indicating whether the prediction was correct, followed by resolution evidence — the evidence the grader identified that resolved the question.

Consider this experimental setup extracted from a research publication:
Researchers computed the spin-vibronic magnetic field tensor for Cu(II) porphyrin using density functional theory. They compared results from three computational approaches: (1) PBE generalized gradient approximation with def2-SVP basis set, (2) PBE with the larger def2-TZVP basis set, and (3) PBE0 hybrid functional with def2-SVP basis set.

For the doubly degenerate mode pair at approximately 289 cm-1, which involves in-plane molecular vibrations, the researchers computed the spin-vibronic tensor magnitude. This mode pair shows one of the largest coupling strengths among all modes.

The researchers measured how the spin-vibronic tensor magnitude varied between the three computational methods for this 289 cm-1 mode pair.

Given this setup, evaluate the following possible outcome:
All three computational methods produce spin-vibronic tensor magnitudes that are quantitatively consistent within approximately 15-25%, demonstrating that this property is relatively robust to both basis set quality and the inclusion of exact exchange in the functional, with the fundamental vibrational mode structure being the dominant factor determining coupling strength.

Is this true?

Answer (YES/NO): YES